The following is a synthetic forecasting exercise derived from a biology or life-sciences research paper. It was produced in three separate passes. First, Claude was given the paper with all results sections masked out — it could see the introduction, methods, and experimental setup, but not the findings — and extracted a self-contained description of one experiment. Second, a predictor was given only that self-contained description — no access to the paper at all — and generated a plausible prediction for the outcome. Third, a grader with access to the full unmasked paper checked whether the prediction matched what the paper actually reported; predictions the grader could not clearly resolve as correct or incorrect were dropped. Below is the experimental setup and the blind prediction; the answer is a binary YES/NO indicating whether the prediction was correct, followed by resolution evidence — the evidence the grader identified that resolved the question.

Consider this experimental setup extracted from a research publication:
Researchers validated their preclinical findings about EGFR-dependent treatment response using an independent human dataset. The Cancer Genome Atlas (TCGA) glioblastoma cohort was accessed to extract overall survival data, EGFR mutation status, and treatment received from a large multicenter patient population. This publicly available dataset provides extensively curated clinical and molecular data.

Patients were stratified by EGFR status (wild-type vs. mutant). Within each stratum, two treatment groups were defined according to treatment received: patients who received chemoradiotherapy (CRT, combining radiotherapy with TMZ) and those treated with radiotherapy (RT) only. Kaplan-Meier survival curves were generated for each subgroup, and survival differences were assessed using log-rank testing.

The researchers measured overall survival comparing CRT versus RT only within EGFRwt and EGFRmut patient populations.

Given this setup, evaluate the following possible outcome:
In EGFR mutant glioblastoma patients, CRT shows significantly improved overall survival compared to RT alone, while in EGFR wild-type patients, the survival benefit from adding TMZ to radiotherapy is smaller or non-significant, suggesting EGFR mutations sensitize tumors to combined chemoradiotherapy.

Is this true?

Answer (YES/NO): NO